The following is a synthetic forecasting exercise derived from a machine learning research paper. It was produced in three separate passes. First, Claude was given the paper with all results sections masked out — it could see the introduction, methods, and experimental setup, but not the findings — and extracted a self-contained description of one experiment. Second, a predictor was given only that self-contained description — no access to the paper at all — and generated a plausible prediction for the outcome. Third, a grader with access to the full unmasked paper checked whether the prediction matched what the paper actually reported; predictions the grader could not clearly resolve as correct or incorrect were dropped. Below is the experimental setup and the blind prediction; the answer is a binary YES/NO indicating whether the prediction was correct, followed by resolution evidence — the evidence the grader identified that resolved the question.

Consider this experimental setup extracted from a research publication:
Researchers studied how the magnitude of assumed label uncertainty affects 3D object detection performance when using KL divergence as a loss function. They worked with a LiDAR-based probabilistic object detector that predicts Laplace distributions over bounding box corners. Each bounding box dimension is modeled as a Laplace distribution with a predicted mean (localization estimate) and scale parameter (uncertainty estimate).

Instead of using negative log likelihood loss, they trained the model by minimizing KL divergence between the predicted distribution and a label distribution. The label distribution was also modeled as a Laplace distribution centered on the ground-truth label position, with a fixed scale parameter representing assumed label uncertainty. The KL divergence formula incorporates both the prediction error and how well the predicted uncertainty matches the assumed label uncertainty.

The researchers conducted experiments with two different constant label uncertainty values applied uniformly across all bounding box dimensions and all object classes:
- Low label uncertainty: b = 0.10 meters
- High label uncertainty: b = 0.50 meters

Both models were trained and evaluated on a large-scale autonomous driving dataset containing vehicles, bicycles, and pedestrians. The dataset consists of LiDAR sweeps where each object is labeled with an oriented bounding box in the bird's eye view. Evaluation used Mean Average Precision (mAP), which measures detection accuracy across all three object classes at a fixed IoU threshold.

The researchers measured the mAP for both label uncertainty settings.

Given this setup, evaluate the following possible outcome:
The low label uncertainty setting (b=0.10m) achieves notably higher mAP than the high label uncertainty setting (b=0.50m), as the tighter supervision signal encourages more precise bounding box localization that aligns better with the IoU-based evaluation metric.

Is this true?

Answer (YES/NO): YES